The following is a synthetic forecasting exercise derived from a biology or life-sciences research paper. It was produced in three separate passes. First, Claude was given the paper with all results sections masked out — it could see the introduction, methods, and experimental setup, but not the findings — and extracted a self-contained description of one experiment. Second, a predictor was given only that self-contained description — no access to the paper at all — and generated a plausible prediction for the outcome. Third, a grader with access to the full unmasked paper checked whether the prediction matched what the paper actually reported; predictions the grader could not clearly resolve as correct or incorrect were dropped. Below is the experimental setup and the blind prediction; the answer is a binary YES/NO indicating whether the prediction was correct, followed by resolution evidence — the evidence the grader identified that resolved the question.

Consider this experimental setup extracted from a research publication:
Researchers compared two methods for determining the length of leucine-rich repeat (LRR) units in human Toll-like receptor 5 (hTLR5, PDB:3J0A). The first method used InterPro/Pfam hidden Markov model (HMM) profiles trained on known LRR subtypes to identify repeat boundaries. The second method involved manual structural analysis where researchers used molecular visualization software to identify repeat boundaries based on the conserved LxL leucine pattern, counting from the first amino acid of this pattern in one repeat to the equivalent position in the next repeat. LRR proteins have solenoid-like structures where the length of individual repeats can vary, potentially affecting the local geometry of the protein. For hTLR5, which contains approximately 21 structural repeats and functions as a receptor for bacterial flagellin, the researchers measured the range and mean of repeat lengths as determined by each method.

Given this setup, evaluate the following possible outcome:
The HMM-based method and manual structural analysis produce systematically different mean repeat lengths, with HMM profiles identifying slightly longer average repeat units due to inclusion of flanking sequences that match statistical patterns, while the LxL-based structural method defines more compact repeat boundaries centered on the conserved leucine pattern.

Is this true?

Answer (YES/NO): YES